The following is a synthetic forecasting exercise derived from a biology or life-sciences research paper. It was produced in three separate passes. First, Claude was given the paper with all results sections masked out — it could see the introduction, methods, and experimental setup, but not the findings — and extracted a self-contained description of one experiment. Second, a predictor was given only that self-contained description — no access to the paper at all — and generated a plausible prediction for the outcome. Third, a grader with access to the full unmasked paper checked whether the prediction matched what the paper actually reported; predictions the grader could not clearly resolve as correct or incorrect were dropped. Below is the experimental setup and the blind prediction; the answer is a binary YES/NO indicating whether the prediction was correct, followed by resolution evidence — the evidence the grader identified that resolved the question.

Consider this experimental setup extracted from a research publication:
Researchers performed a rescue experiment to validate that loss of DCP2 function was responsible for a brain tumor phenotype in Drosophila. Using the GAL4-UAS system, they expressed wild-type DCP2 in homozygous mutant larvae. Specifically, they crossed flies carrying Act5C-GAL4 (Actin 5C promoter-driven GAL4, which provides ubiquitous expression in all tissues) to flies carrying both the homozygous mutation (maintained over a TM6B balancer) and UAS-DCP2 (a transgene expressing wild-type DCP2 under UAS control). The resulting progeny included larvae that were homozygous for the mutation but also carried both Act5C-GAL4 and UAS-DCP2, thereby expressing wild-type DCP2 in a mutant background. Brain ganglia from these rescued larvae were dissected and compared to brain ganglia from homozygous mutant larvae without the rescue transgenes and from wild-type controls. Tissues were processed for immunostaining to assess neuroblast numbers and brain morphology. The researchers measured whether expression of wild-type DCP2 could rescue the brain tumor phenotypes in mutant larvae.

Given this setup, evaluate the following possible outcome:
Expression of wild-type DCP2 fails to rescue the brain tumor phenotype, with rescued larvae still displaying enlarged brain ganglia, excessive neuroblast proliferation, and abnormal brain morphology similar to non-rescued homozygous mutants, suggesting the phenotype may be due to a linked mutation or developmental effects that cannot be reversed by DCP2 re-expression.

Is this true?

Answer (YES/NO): NO